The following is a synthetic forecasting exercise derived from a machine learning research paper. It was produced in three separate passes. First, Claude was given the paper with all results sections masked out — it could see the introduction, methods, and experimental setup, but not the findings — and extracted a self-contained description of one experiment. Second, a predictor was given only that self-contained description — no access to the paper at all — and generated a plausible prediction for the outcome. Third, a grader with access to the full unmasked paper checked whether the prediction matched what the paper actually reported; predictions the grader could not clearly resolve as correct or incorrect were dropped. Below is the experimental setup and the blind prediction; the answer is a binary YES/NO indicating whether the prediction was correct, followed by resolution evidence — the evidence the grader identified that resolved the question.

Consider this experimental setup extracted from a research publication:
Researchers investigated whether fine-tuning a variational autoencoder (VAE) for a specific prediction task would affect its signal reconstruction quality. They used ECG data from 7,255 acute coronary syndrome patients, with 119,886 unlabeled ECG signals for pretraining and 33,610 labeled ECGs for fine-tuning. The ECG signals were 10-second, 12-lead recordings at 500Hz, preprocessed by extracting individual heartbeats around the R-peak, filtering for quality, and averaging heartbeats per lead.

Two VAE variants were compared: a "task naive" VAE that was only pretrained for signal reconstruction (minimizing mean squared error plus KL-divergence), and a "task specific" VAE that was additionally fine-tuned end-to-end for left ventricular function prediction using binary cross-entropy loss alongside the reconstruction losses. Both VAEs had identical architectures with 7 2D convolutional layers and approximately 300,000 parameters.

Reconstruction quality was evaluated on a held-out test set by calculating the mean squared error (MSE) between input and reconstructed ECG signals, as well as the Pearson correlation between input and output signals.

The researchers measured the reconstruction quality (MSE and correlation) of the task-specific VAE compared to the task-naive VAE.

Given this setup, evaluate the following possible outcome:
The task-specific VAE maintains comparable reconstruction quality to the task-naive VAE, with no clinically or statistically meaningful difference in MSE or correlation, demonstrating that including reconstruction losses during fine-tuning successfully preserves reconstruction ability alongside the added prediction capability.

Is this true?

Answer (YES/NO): NO